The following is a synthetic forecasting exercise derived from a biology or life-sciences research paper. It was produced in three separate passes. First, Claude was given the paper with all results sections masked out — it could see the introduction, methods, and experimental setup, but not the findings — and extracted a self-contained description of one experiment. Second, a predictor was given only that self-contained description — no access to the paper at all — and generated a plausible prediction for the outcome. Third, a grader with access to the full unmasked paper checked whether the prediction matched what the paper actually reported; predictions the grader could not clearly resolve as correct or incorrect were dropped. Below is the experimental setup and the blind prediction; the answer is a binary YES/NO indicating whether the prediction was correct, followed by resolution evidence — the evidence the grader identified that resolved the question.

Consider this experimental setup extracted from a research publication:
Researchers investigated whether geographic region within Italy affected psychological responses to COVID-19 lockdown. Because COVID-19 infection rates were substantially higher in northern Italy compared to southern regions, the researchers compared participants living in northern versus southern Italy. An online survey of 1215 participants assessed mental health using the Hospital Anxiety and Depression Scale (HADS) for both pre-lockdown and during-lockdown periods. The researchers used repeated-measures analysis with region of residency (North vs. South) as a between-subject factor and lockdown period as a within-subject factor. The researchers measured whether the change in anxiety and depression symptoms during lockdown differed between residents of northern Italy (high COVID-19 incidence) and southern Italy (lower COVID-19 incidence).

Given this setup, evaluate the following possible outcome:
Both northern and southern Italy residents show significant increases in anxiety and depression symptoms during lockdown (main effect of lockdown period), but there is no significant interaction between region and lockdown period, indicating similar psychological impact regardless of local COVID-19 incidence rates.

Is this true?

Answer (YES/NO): NO